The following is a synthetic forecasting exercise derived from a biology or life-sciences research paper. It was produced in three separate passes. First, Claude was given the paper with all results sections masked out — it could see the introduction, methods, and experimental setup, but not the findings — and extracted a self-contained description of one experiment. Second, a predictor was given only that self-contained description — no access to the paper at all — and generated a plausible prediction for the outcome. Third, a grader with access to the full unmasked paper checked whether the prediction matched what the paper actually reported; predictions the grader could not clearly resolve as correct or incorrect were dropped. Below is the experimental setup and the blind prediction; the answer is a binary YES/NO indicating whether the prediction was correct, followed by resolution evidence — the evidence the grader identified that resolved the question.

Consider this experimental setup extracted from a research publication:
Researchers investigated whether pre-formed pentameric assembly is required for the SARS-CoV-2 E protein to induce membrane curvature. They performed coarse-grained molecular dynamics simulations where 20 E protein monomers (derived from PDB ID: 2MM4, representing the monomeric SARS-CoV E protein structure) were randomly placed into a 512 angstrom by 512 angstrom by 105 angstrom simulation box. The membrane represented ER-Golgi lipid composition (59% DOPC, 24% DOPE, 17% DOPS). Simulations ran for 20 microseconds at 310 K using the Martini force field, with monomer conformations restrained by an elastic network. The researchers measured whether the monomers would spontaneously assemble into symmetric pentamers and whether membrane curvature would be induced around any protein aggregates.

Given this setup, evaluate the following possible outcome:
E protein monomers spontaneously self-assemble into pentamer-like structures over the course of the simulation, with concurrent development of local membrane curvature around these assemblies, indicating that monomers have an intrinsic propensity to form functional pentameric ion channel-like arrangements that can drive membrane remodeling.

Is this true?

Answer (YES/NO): NO